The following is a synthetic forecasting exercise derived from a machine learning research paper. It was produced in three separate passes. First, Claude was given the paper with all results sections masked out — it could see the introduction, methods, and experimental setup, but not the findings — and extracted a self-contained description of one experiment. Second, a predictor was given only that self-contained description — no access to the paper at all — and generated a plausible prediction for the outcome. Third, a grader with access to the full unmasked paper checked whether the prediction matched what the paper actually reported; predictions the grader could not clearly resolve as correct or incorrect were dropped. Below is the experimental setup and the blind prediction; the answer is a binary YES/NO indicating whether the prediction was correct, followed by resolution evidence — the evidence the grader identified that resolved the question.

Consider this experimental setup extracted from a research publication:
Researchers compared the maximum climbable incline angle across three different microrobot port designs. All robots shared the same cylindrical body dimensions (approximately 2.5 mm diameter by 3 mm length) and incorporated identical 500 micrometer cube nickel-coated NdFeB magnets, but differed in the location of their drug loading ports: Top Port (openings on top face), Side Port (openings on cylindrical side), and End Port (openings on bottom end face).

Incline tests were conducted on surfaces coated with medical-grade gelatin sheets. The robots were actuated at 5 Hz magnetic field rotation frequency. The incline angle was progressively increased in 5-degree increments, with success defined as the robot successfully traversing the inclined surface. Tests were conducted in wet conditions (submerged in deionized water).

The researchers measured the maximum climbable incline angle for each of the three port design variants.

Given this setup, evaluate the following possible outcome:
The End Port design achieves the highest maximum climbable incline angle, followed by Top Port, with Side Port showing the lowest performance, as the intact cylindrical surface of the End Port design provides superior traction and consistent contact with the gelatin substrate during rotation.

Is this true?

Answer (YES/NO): NO